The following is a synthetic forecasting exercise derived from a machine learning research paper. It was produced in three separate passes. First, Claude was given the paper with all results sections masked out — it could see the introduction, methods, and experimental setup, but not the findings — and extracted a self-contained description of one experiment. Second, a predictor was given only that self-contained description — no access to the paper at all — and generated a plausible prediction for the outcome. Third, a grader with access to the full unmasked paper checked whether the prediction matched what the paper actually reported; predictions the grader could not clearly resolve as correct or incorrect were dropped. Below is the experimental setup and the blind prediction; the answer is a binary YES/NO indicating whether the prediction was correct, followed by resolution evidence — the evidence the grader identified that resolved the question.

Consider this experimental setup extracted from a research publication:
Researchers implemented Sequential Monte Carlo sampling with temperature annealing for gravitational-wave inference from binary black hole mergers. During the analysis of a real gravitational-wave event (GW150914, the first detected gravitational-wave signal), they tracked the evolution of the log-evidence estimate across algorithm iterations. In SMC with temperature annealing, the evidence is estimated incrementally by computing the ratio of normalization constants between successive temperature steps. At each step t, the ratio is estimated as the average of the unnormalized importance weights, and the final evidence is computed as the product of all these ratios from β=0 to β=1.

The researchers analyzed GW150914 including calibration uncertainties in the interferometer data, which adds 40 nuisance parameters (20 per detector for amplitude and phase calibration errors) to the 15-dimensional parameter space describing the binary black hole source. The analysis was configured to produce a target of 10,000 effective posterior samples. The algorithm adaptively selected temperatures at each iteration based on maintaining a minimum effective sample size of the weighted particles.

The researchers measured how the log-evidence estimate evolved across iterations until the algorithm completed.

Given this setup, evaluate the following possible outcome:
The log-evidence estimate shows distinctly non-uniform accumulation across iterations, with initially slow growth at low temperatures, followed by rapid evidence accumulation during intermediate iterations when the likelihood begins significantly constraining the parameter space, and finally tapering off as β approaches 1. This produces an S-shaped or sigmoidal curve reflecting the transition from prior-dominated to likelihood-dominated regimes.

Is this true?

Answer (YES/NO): NO